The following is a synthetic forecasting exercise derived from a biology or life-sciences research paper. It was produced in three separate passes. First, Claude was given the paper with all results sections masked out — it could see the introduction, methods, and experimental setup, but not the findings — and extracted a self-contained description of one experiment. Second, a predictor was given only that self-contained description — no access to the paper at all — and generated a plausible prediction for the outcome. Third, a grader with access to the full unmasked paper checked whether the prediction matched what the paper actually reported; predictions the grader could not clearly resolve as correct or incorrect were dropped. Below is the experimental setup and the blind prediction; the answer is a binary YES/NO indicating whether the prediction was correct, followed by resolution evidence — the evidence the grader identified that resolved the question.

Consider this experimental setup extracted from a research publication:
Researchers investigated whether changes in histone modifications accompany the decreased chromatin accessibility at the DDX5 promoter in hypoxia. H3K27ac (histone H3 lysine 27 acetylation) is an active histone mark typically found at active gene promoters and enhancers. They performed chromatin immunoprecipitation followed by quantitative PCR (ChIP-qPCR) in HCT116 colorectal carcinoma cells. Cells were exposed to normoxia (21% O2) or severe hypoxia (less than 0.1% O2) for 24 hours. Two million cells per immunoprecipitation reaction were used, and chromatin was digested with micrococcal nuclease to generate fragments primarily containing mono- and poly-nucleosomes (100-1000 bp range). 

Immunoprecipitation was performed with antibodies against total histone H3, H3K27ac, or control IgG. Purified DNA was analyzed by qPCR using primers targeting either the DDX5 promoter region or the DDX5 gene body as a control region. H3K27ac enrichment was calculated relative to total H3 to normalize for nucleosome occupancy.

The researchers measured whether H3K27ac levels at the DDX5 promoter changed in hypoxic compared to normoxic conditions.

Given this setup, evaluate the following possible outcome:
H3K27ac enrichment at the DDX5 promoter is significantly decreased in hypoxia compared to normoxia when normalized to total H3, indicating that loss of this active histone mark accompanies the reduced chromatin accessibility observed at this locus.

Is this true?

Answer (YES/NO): YES